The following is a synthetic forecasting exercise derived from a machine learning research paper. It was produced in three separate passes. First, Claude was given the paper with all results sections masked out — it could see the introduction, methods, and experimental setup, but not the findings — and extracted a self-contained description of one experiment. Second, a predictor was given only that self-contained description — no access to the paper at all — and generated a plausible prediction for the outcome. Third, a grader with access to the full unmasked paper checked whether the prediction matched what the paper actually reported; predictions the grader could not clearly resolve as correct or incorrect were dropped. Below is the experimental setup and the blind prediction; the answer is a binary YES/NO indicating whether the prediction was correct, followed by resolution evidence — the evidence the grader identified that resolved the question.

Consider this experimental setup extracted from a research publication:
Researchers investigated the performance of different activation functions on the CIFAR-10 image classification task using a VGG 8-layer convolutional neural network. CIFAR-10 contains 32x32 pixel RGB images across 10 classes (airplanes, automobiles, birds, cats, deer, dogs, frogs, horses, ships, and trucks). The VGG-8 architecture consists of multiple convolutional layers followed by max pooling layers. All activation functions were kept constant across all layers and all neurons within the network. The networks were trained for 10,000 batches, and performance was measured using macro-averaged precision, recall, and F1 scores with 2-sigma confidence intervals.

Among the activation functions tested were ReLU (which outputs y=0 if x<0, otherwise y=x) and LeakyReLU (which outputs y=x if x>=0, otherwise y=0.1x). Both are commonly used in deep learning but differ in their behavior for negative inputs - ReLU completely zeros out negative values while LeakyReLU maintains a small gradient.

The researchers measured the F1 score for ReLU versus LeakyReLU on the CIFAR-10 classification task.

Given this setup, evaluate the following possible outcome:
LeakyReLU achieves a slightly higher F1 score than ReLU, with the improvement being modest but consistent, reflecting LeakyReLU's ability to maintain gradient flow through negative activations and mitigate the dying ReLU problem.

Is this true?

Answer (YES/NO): NO